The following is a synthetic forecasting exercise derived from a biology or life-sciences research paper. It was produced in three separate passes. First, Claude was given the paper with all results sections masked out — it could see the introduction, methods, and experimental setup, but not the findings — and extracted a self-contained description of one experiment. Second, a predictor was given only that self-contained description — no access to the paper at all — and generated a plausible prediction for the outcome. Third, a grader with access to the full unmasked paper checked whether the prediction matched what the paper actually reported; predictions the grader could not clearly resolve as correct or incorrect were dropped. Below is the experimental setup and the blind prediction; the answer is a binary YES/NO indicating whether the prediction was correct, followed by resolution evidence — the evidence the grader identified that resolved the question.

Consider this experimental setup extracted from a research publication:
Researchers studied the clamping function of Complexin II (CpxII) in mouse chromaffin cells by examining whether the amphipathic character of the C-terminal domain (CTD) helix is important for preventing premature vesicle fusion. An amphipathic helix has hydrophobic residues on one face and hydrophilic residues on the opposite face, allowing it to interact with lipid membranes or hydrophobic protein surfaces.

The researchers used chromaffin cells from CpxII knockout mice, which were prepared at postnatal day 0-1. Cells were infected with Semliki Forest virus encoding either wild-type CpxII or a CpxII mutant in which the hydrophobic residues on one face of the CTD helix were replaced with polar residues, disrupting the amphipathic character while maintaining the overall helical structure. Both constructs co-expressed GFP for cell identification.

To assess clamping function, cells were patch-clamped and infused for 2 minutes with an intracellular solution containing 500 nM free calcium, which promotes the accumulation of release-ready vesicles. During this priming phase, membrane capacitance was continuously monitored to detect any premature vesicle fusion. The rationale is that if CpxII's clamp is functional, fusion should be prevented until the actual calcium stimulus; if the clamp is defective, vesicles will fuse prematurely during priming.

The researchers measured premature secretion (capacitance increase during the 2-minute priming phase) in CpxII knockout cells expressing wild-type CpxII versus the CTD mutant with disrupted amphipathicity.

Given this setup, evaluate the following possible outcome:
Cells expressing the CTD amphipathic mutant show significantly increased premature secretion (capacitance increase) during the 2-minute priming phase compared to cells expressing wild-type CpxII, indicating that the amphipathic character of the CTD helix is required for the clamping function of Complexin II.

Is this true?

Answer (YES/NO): YES